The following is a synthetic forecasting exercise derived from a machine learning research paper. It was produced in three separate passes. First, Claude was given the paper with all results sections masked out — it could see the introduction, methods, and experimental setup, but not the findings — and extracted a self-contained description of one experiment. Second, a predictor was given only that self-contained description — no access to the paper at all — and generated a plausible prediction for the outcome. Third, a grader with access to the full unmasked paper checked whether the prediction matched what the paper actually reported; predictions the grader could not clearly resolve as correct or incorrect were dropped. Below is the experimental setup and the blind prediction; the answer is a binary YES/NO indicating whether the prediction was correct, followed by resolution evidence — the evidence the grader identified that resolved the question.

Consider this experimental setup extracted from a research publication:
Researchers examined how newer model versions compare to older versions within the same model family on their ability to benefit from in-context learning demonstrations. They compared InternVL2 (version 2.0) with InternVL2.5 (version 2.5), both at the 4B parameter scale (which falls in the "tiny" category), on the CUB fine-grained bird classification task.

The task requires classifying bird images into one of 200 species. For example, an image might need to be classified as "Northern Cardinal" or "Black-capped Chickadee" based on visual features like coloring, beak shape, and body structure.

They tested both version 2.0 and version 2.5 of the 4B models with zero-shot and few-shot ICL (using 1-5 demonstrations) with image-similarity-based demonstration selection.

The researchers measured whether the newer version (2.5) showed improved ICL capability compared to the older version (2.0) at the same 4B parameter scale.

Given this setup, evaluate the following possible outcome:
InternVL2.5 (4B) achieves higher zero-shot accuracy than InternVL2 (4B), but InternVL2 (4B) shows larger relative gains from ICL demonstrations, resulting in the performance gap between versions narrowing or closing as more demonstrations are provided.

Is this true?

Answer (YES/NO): NO